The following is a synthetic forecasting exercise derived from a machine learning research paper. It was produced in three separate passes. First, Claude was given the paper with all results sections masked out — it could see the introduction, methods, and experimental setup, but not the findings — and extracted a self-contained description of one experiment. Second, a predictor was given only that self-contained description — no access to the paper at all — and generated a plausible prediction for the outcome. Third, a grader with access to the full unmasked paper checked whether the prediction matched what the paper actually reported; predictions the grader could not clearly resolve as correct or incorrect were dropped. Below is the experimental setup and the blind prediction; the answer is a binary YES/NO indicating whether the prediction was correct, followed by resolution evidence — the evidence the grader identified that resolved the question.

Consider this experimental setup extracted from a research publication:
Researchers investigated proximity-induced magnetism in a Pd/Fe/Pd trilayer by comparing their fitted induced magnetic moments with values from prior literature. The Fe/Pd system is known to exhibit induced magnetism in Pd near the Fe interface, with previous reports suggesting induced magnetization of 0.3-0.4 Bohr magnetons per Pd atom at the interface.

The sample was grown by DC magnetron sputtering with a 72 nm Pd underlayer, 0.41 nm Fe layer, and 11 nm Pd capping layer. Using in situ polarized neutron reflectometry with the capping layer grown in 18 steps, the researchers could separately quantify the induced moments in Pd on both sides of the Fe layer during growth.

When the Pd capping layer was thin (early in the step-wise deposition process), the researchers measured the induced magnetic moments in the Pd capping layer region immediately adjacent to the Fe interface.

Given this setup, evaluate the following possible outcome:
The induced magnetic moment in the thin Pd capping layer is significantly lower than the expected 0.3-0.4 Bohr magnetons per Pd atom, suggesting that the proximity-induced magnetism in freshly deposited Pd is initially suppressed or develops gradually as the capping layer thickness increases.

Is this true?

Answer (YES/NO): NO